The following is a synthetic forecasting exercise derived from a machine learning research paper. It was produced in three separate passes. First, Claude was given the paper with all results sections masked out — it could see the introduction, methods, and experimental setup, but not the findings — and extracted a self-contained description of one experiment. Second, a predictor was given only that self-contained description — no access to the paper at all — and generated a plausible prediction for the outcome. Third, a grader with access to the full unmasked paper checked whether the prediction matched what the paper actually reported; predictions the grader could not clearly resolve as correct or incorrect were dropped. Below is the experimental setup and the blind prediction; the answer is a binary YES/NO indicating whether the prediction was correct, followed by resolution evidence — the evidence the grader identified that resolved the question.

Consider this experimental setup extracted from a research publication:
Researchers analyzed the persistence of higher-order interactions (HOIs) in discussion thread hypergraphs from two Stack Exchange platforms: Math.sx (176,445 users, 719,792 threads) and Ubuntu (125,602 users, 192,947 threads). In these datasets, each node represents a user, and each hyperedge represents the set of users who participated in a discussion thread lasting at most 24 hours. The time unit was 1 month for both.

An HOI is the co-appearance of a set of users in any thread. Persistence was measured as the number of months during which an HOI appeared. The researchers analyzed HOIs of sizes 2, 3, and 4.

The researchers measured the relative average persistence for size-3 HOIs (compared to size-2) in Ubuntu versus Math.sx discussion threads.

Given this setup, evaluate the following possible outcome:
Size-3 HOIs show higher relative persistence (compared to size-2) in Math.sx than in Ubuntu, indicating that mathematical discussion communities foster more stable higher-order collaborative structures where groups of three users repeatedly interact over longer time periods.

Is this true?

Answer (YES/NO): NO